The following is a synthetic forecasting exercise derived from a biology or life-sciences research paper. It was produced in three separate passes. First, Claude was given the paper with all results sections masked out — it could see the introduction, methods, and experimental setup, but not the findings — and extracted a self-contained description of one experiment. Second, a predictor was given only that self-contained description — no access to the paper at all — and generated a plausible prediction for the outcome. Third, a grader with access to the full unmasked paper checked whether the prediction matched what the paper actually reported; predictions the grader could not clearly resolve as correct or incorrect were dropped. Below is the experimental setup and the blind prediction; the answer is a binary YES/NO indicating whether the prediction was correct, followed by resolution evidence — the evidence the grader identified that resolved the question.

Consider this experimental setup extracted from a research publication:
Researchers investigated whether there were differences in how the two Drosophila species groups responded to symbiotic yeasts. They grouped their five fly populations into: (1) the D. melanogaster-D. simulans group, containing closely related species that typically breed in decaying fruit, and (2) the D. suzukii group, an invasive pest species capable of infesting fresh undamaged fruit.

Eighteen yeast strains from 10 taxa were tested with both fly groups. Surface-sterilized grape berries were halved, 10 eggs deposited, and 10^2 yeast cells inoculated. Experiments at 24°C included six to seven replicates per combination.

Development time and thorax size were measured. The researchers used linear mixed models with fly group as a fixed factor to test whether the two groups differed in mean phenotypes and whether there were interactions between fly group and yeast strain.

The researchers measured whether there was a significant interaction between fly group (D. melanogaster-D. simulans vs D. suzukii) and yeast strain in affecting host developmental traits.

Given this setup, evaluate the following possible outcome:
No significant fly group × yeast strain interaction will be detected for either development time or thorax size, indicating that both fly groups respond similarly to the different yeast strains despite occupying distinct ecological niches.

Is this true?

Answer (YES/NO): NO